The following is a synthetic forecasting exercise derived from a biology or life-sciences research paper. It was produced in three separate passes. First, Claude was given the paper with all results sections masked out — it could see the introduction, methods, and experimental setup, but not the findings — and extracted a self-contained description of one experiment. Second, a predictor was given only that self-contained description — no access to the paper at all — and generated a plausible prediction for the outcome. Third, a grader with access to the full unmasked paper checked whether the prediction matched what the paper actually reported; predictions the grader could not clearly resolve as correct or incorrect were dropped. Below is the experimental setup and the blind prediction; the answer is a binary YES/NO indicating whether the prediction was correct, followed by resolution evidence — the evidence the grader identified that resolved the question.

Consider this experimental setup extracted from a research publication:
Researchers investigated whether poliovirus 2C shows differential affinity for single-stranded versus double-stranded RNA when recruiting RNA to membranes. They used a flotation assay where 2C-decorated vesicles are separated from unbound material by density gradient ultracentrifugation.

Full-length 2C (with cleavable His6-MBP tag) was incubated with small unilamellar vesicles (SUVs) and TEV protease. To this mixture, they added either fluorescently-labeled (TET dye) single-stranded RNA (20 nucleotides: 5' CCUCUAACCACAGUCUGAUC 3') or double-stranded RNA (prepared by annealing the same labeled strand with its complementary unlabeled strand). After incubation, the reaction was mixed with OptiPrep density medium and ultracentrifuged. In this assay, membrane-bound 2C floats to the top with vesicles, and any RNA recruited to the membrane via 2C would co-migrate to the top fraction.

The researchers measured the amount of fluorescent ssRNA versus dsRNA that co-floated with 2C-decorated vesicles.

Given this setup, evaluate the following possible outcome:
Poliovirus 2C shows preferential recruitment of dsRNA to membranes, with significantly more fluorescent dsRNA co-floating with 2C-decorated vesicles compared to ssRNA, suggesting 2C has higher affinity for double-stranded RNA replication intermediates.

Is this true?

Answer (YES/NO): YES